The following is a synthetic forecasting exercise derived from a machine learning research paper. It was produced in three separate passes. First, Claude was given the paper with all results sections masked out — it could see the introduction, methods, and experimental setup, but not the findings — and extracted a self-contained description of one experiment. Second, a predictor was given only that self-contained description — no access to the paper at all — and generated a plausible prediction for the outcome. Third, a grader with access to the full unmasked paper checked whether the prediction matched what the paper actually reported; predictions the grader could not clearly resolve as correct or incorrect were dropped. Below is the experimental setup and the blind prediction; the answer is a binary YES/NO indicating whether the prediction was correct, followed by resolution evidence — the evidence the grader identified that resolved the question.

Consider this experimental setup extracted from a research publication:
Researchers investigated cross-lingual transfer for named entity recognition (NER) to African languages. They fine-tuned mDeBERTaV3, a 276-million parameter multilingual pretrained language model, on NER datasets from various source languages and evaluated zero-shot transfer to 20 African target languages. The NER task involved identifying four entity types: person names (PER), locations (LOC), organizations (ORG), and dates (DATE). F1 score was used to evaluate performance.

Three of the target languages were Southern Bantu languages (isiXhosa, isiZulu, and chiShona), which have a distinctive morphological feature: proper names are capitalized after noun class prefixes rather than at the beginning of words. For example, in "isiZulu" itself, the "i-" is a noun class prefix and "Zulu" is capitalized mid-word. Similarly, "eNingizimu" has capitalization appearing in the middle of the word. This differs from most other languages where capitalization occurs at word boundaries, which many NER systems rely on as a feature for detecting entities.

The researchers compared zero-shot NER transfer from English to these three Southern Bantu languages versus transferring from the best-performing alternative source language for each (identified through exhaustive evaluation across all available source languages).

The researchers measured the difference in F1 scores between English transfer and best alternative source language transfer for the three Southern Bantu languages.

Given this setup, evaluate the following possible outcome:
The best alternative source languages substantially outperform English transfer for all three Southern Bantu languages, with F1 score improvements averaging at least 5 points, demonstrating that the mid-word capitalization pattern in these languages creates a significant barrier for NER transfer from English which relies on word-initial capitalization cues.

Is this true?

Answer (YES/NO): YES